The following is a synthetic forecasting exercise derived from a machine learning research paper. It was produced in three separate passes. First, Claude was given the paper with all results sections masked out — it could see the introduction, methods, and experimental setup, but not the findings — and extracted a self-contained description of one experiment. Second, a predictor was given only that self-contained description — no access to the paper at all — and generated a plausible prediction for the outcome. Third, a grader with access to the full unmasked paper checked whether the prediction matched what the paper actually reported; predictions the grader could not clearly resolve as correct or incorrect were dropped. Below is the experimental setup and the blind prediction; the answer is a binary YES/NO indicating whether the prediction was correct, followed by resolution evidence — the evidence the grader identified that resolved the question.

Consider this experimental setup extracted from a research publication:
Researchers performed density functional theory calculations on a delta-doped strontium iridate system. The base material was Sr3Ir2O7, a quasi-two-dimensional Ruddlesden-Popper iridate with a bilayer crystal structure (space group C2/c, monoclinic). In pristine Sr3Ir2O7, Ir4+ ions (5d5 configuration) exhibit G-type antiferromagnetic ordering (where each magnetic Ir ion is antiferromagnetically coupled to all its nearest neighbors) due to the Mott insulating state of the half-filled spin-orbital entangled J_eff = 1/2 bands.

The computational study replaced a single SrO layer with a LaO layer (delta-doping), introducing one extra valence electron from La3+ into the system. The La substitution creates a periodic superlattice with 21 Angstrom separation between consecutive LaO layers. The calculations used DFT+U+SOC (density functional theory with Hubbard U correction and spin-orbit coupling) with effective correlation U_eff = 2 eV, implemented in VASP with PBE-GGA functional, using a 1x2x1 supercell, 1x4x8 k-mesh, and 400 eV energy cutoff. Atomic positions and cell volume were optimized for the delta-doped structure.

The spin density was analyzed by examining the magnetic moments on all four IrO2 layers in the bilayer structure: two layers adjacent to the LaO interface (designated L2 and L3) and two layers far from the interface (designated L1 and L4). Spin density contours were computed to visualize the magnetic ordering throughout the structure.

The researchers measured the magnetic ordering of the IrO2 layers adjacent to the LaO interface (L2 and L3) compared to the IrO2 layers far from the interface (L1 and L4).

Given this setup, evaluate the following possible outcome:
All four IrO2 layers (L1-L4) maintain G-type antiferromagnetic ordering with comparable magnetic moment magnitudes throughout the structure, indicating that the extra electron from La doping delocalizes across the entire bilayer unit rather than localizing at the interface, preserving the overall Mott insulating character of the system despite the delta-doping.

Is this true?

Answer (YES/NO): NO